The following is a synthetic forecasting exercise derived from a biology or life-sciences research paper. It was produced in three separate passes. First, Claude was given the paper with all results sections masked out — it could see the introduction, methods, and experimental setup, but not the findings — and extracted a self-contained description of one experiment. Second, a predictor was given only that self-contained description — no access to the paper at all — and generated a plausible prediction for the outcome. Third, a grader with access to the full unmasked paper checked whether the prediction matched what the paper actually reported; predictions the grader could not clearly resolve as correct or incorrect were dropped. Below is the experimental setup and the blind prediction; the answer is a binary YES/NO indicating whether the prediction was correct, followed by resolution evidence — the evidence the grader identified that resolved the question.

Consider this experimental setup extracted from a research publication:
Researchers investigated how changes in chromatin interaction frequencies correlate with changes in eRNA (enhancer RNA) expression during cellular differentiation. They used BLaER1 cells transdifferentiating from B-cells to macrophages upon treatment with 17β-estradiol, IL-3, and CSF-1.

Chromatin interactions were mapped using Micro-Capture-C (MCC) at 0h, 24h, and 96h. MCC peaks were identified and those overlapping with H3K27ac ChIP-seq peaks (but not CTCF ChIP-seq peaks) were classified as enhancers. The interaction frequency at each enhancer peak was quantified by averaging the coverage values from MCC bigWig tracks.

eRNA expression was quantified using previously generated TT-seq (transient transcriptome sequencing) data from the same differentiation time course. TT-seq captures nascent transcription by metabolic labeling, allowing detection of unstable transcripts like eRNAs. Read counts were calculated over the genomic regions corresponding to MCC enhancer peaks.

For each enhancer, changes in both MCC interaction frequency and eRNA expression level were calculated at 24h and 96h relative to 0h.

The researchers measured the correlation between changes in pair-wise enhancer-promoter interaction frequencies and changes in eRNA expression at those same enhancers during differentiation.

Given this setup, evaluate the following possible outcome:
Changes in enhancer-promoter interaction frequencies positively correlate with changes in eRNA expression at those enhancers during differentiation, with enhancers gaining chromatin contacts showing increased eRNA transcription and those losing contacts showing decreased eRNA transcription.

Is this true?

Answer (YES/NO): YES